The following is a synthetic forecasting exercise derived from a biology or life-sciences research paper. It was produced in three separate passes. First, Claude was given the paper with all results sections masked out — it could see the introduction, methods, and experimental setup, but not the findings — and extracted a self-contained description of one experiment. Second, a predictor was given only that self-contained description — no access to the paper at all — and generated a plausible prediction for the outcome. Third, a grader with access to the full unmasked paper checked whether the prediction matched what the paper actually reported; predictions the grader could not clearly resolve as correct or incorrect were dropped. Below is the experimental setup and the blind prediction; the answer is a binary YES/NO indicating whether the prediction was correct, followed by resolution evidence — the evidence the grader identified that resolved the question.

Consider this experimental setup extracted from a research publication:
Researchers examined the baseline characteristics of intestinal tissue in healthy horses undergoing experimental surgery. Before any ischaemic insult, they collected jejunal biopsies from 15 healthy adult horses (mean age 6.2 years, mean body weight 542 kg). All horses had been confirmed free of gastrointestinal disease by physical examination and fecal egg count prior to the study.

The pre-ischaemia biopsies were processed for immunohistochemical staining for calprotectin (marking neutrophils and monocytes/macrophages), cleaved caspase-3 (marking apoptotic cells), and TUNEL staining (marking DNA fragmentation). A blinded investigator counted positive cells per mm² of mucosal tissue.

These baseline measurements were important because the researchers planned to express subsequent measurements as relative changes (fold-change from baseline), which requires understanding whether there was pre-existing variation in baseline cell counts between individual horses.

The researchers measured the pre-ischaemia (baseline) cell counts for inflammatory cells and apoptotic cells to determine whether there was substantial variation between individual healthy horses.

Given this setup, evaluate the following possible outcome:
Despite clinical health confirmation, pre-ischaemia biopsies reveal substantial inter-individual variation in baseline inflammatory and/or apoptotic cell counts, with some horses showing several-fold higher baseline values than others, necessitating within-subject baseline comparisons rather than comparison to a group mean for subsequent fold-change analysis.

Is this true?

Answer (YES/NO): YES